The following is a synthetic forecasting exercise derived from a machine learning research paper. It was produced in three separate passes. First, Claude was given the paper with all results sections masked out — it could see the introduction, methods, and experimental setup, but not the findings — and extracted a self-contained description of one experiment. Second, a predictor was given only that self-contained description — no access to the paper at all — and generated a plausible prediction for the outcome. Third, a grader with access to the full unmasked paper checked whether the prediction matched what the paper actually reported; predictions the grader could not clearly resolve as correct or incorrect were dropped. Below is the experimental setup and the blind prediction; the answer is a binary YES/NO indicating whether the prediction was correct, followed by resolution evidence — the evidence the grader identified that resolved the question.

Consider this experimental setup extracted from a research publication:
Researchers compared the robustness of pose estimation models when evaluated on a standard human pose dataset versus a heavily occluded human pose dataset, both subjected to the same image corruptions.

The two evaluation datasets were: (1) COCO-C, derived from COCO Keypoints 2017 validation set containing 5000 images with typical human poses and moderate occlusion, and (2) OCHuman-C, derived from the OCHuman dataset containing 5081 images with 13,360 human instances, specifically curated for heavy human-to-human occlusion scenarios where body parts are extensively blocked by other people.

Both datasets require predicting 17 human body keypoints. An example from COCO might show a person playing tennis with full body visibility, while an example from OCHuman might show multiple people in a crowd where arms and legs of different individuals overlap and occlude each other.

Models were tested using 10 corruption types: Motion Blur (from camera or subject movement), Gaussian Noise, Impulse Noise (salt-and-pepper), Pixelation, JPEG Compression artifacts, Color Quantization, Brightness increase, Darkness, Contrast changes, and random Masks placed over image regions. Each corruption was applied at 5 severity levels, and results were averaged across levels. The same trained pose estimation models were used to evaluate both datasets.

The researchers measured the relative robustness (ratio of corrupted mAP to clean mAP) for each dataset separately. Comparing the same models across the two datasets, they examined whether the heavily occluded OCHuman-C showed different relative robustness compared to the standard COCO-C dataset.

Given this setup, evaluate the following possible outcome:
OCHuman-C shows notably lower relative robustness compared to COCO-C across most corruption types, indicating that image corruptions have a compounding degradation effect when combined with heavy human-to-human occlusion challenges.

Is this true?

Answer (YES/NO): NO